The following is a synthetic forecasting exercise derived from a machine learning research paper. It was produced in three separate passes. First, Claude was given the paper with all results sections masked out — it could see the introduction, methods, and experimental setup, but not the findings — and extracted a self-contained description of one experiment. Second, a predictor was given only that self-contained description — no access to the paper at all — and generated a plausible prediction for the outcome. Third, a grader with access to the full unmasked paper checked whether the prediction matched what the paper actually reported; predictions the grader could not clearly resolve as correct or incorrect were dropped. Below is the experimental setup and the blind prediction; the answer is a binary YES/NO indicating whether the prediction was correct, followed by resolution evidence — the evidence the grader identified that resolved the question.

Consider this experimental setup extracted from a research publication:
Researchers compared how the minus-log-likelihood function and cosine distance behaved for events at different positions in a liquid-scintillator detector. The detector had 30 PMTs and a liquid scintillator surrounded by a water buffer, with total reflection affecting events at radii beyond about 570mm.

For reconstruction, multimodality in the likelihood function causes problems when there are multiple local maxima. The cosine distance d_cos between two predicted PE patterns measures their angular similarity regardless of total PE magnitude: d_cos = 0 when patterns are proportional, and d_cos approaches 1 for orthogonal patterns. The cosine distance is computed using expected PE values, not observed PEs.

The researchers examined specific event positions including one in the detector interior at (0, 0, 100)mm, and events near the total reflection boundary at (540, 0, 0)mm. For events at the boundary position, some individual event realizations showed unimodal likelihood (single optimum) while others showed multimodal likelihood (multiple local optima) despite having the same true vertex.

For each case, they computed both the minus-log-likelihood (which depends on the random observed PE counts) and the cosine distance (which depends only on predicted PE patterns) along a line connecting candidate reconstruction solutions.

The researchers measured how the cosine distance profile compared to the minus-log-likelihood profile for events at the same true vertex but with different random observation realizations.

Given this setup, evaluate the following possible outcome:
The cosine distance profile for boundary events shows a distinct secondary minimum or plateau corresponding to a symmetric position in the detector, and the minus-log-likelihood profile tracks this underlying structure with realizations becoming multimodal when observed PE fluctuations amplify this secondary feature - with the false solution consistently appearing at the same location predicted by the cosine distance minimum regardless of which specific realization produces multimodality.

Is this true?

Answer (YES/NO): NO